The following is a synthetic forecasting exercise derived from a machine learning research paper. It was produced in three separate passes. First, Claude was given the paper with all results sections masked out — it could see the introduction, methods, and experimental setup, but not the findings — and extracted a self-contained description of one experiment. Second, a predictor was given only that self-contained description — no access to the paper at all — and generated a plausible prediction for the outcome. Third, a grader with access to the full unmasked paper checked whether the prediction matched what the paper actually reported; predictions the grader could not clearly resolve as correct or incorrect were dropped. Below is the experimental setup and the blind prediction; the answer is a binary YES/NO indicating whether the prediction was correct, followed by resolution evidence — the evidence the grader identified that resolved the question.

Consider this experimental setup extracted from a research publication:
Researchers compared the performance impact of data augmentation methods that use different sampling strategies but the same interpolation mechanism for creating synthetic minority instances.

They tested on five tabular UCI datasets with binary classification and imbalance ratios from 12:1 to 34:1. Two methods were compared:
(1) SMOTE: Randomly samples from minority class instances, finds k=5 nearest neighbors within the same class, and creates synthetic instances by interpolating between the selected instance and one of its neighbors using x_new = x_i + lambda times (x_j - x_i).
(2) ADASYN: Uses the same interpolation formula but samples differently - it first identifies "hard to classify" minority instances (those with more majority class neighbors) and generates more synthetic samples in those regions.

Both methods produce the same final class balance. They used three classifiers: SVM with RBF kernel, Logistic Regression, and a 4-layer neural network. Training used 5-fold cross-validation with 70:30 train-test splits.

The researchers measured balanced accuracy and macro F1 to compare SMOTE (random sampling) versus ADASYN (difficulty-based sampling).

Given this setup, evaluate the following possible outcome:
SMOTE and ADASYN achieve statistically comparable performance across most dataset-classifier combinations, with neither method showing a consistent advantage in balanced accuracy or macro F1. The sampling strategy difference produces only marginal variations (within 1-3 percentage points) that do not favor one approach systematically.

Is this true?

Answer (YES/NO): NO